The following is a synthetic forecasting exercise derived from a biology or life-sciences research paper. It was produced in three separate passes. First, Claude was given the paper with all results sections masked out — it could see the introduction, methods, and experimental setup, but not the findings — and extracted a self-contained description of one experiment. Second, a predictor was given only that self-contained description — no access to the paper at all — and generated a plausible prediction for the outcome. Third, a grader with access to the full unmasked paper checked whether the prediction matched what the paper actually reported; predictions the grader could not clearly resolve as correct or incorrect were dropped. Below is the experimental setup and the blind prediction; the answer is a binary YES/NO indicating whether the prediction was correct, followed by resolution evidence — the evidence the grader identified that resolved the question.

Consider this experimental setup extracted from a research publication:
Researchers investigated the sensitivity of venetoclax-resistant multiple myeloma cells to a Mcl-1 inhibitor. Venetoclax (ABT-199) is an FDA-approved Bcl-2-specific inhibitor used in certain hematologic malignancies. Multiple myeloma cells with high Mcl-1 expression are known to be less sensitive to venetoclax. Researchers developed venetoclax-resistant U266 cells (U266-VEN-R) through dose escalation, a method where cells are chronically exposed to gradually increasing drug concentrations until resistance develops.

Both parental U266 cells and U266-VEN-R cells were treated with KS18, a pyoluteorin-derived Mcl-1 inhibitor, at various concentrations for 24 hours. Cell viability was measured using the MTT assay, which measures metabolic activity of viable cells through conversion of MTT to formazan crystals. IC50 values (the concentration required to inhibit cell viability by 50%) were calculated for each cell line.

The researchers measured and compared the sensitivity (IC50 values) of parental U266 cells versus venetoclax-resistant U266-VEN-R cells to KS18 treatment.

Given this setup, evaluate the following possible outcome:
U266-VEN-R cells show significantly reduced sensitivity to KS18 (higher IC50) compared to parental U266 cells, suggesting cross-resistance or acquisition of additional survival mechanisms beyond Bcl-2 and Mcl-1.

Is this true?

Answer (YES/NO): NO